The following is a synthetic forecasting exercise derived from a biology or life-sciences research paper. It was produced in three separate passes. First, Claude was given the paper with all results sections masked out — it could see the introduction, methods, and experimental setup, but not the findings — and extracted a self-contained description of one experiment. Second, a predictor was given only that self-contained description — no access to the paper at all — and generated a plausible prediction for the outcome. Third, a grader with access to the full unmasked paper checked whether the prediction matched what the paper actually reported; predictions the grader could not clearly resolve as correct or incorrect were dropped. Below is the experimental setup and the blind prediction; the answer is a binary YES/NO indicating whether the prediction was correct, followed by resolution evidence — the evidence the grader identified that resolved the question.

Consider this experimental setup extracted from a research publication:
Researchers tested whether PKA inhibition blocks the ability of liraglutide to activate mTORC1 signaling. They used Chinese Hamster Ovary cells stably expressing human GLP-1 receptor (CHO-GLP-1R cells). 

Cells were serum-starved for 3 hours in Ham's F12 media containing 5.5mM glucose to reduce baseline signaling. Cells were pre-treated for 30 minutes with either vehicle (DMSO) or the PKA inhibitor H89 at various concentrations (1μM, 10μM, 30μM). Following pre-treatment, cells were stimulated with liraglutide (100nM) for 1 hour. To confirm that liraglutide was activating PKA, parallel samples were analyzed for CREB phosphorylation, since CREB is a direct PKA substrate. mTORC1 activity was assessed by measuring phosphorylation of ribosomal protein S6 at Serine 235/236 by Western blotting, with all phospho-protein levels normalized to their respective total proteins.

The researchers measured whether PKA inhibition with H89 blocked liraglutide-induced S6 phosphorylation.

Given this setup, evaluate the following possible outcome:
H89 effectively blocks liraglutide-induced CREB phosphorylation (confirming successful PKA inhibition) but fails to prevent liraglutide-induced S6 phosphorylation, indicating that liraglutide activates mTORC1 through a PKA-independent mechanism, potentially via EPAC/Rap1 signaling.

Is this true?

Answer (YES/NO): NO